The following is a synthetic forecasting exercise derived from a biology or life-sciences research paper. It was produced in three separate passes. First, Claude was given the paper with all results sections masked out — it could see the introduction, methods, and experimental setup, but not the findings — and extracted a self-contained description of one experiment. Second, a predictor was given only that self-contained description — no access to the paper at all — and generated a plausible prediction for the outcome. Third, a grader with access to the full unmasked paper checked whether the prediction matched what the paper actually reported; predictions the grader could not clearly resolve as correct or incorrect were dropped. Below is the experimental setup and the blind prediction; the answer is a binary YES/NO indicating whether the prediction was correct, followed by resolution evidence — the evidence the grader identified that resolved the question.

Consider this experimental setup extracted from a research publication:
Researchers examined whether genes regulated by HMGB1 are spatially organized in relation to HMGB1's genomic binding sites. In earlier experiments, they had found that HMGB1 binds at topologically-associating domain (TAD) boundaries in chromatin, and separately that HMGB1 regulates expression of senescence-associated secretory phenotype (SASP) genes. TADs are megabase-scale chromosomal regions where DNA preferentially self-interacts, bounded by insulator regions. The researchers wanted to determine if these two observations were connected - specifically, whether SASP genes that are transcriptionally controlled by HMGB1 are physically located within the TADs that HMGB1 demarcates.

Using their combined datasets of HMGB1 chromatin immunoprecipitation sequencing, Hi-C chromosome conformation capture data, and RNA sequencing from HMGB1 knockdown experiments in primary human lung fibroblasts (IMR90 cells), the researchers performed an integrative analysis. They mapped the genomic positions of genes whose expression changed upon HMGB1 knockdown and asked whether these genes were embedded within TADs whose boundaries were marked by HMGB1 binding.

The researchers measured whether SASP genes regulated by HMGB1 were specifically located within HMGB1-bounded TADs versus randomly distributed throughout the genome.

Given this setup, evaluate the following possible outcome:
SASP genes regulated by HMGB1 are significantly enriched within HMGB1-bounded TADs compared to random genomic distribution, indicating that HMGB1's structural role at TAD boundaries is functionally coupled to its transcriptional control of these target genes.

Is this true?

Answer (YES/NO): YES